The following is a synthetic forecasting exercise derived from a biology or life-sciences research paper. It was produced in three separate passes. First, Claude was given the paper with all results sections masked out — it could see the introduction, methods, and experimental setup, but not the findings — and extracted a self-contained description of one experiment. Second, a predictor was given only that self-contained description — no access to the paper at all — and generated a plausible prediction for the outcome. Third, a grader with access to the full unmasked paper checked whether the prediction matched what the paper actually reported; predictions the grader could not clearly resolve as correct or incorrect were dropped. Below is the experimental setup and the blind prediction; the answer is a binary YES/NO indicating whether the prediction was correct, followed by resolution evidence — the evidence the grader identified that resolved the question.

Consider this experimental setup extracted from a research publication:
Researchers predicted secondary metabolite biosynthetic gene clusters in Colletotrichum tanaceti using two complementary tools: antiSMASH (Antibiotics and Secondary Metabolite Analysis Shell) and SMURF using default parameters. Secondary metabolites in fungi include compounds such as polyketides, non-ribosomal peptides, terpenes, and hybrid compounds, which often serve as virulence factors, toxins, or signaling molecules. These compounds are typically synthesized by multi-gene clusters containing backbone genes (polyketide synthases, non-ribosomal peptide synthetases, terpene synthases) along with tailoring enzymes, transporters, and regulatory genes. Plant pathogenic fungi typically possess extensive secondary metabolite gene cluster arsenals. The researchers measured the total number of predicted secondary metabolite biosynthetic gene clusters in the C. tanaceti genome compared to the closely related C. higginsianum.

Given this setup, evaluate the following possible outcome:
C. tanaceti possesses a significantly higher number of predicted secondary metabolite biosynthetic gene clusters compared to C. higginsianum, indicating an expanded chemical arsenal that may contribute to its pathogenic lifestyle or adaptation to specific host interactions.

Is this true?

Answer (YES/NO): NO